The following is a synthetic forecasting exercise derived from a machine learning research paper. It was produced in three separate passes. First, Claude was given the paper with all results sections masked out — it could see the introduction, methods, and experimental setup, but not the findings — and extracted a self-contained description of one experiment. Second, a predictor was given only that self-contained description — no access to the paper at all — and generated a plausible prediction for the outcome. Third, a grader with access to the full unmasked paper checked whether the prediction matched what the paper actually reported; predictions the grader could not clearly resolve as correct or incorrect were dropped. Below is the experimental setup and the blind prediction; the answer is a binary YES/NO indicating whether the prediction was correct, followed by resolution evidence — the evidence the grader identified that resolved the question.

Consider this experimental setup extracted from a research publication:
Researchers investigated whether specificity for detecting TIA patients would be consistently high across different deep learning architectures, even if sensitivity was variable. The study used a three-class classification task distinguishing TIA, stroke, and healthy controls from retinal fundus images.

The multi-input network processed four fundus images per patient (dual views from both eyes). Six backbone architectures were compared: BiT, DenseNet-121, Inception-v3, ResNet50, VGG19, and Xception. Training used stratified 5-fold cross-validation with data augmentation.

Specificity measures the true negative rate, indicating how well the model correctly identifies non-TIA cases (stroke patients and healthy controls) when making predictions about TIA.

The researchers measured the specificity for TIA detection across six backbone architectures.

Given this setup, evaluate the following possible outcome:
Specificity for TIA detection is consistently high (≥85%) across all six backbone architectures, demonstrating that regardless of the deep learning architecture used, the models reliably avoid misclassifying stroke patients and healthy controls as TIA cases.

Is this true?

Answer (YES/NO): YES